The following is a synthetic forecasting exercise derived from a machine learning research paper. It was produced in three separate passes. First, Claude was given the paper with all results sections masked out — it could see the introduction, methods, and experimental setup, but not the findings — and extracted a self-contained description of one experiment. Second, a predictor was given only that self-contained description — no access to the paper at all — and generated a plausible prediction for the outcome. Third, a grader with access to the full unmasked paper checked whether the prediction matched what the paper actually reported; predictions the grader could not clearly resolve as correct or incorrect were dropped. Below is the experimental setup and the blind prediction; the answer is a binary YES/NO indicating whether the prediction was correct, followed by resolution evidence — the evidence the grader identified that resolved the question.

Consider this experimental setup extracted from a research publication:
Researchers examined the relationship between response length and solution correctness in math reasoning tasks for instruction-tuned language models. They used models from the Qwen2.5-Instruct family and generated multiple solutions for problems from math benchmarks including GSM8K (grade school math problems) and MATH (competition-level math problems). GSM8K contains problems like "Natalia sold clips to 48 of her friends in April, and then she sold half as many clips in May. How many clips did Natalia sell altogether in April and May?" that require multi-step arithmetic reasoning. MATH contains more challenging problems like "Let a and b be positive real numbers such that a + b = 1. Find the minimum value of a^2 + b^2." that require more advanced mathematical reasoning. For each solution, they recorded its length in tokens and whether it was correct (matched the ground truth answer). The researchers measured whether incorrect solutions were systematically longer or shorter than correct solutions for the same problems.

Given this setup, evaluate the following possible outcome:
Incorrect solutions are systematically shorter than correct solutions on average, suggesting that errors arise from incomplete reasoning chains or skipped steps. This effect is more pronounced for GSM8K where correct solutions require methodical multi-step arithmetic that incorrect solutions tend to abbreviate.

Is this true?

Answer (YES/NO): NO